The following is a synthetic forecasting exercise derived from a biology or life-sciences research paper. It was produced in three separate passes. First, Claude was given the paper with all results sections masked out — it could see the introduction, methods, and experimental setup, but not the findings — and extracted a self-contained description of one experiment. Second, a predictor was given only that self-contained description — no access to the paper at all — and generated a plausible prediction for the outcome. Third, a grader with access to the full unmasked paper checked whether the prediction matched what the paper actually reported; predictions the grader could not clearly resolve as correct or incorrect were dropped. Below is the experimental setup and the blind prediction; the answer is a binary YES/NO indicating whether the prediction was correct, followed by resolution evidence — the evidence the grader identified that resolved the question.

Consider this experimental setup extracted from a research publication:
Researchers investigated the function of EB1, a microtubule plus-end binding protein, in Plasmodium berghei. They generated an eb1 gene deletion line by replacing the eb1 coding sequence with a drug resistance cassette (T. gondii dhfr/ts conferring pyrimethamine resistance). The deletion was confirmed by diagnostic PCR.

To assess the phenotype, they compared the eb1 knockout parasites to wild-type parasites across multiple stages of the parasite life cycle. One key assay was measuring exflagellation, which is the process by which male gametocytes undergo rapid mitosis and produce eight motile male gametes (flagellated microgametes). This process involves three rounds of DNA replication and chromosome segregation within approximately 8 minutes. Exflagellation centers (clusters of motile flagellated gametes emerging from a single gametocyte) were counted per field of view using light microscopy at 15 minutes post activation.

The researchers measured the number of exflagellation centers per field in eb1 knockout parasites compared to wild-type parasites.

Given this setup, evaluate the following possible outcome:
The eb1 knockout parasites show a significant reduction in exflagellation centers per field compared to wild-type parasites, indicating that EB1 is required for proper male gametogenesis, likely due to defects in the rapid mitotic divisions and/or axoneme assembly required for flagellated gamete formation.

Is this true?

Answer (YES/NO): NO